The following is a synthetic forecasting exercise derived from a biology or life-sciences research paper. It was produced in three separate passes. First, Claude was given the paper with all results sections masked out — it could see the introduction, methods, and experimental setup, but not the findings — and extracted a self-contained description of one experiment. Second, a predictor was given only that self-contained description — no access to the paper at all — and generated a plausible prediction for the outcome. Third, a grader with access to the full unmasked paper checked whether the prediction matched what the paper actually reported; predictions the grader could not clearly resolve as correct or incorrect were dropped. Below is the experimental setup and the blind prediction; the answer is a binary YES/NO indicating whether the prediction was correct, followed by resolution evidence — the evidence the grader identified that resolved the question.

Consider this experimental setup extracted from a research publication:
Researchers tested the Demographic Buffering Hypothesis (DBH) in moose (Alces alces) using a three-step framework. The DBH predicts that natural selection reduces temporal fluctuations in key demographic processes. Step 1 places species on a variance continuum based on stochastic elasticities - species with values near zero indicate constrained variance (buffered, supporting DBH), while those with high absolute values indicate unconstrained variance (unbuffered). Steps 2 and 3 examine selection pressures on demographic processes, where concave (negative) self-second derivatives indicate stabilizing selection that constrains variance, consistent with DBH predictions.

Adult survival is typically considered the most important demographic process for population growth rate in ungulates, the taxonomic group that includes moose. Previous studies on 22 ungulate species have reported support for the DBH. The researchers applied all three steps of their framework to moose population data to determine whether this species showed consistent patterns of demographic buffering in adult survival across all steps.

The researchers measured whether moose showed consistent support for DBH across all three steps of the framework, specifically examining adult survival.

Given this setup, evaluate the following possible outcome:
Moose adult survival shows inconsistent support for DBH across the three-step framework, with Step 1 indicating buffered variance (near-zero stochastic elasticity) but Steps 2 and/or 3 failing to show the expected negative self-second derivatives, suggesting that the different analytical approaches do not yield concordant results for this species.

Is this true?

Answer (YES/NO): YES